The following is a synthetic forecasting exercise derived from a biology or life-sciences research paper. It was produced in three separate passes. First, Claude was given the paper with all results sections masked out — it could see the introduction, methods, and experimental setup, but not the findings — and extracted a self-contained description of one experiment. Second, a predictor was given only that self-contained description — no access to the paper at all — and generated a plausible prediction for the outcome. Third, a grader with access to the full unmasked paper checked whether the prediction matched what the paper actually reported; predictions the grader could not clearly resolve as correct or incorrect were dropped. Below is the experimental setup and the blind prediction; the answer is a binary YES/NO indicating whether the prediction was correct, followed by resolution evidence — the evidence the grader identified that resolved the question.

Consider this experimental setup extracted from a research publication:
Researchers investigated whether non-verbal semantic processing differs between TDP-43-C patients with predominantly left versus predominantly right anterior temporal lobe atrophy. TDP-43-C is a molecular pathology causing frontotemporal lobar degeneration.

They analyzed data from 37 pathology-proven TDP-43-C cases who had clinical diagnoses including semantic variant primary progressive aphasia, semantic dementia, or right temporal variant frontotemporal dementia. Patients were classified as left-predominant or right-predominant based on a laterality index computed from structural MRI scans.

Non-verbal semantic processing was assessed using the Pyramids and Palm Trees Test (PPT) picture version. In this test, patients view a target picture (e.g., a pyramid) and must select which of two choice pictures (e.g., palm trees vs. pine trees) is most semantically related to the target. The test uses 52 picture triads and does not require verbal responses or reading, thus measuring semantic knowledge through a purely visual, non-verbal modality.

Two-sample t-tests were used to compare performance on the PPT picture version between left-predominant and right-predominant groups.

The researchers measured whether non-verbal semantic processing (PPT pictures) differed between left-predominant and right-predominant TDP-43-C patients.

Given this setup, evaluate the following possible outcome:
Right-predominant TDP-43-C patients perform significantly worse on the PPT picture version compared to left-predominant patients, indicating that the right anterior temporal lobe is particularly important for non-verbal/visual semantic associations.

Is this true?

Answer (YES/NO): NO